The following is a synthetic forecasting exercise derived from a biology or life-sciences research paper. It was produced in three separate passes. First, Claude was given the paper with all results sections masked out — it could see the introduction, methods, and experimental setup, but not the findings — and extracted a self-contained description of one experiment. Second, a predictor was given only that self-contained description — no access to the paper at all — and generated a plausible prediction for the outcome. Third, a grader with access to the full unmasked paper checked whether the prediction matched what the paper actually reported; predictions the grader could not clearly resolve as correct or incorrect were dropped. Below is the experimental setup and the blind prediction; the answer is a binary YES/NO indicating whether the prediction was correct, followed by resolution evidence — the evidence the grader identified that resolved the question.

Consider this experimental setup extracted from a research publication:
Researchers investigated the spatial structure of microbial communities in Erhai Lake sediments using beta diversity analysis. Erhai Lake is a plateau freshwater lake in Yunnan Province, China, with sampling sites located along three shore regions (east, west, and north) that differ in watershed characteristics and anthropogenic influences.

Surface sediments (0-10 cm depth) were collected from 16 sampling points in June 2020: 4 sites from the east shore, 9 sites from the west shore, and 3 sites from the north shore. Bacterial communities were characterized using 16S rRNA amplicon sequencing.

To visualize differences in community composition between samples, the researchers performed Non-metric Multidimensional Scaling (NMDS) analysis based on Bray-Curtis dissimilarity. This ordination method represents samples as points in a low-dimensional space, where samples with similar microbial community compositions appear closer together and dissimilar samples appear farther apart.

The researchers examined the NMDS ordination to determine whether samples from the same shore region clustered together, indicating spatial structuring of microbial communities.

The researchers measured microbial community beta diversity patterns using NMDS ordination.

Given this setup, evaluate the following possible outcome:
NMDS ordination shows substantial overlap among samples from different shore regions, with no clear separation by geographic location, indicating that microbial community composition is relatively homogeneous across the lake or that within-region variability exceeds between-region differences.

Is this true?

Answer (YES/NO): NO